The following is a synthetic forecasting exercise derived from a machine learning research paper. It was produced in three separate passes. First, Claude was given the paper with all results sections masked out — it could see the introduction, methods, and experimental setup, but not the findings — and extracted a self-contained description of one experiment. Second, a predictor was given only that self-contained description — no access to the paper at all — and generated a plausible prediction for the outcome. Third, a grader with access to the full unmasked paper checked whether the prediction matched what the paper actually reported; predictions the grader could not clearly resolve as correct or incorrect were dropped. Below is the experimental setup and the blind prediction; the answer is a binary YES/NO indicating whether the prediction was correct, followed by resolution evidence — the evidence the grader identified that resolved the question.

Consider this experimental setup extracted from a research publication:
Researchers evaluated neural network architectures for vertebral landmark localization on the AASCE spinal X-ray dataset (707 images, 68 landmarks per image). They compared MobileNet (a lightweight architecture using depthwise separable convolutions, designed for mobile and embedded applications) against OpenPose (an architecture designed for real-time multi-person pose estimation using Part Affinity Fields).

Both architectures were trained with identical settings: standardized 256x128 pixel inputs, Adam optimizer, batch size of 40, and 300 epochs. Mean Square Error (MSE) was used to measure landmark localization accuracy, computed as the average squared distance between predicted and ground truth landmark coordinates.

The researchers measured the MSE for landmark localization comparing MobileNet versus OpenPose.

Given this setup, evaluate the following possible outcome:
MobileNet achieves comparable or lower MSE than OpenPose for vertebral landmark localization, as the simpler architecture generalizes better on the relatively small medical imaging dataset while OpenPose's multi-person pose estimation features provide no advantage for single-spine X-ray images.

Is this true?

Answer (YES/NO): YES